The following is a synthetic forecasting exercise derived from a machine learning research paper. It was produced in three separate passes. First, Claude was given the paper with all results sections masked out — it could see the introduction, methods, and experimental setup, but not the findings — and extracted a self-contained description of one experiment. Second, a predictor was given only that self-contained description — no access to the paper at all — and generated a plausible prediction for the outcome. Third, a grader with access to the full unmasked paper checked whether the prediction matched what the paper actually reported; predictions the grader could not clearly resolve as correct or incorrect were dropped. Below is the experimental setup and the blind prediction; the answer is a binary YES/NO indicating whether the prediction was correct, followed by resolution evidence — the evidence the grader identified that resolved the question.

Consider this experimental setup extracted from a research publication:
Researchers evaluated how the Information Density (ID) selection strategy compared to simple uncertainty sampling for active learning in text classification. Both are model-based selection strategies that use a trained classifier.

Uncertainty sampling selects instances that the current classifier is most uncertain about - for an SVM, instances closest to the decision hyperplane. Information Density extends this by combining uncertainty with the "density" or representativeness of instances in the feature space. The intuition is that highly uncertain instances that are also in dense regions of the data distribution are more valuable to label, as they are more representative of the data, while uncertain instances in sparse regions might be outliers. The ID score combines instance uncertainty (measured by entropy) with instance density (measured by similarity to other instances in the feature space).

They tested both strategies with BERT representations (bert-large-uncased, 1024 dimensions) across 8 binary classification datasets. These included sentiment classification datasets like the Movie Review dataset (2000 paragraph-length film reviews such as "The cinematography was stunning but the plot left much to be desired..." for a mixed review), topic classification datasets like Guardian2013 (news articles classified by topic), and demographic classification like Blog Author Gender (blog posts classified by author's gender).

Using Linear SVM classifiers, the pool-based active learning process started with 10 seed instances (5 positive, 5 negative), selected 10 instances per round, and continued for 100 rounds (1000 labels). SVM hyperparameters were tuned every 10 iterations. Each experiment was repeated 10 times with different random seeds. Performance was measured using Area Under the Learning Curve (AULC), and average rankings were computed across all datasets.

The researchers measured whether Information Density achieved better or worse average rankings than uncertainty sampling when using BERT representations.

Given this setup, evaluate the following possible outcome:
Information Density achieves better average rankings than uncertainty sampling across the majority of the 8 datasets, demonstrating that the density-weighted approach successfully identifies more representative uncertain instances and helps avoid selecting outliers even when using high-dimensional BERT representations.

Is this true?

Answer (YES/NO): NO